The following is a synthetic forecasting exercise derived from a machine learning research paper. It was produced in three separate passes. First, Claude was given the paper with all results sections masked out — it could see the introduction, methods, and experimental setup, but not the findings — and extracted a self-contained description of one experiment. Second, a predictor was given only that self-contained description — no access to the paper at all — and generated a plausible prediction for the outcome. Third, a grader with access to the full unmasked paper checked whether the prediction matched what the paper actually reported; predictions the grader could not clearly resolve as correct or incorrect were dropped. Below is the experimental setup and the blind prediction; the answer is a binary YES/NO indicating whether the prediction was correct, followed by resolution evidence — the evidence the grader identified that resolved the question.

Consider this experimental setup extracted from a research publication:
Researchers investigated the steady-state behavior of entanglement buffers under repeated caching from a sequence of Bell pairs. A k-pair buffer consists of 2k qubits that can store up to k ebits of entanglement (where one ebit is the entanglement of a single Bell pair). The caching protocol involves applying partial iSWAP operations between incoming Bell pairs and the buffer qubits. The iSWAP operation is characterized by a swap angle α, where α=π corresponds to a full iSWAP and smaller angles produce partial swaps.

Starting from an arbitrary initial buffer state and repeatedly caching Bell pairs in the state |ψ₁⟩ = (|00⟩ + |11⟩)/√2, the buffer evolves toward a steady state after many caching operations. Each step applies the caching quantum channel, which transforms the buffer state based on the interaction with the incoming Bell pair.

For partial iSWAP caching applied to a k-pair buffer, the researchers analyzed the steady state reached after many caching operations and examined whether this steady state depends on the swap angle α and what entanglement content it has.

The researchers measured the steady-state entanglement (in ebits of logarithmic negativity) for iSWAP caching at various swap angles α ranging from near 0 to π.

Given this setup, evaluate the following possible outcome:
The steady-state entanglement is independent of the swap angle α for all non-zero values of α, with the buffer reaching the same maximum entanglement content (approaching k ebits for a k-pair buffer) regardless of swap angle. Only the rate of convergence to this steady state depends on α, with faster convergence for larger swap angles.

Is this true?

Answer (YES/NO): YES